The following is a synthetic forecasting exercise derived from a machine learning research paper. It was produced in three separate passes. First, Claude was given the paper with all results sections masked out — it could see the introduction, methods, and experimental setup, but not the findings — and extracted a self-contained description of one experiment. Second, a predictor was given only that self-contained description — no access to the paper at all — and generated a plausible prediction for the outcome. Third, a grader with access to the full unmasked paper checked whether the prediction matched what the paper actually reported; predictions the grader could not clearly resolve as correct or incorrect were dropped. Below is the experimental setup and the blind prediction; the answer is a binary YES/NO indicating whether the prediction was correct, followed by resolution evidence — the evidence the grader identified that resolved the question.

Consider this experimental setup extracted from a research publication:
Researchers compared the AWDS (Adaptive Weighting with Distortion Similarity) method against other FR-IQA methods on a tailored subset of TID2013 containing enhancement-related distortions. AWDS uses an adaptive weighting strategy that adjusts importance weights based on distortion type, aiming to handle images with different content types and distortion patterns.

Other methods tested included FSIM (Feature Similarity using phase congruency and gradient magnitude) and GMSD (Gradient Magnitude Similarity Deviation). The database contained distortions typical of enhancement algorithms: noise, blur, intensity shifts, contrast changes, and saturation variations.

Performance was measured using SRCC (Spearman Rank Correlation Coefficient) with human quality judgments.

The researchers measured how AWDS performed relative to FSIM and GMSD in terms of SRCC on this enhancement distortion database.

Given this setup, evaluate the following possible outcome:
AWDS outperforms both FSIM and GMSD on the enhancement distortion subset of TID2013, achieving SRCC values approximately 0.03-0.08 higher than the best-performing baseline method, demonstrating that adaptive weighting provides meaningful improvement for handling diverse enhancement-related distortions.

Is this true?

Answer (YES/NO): NO